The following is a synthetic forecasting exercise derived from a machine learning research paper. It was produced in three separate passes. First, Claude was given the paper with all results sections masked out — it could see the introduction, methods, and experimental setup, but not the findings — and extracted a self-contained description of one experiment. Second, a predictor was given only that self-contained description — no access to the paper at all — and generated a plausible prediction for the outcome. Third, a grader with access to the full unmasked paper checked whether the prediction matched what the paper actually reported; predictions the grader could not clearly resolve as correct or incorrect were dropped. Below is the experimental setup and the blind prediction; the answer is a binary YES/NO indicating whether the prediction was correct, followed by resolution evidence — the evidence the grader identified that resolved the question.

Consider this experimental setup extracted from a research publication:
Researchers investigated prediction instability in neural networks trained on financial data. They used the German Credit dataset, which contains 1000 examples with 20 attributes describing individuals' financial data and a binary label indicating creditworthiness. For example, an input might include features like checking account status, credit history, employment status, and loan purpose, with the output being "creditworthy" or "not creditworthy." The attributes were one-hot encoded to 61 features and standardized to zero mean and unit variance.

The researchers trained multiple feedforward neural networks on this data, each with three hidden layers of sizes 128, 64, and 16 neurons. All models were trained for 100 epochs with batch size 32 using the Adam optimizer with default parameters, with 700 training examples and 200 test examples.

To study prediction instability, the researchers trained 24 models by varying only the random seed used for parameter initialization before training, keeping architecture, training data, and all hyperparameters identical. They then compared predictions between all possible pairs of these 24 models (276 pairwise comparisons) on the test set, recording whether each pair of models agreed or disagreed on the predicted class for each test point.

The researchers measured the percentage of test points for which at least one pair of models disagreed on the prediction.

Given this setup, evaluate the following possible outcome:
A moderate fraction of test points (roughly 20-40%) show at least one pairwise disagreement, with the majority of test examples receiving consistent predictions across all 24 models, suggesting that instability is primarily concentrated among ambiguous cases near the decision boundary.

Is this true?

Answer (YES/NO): NO